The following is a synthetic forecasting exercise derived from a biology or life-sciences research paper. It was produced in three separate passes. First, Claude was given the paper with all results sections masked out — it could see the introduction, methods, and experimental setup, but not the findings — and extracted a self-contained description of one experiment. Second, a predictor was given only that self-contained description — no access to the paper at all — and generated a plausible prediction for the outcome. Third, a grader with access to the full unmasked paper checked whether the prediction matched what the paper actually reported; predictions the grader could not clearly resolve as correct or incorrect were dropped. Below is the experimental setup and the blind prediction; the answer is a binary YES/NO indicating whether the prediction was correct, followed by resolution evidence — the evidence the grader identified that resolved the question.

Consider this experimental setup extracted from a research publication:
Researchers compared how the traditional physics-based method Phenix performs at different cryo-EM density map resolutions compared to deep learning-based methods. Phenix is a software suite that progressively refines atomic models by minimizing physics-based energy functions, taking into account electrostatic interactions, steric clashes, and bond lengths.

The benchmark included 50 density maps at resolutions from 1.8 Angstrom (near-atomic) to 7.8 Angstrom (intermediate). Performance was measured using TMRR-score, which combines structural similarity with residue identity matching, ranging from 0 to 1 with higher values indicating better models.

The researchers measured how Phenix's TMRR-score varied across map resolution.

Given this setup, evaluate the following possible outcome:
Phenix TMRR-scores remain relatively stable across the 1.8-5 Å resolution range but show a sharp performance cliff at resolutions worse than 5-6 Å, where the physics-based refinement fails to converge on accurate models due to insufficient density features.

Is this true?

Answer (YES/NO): NO